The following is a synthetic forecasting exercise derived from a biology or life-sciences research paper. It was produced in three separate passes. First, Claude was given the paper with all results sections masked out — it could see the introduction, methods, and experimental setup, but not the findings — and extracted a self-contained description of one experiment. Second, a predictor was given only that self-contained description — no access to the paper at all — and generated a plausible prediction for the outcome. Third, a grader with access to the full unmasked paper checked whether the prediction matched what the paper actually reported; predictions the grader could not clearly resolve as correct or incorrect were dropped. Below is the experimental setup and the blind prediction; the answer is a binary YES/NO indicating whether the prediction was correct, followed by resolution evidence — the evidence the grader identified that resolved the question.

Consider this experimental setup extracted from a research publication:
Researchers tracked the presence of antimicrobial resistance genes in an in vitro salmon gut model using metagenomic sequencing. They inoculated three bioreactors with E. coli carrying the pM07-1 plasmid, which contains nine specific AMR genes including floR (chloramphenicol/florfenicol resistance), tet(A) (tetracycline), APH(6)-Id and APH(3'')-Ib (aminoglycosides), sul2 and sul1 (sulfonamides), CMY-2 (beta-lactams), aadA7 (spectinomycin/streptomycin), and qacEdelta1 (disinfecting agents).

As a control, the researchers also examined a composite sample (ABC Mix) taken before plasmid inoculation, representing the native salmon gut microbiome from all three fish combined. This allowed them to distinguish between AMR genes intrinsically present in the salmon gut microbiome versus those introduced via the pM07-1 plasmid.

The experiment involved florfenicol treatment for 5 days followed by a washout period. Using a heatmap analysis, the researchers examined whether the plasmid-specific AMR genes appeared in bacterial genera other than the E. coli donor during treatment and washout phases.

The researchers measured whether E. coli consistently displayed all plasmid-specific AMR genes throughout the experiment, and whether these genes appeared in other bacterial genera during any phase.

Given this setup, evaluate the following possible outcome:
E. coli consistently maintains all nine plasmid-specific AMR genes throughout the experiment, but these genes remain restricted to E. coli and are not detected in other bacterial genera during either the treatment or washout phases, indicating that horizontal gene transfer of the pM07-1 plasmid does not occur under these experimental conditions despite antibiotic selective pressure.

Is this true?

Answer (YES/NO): NO